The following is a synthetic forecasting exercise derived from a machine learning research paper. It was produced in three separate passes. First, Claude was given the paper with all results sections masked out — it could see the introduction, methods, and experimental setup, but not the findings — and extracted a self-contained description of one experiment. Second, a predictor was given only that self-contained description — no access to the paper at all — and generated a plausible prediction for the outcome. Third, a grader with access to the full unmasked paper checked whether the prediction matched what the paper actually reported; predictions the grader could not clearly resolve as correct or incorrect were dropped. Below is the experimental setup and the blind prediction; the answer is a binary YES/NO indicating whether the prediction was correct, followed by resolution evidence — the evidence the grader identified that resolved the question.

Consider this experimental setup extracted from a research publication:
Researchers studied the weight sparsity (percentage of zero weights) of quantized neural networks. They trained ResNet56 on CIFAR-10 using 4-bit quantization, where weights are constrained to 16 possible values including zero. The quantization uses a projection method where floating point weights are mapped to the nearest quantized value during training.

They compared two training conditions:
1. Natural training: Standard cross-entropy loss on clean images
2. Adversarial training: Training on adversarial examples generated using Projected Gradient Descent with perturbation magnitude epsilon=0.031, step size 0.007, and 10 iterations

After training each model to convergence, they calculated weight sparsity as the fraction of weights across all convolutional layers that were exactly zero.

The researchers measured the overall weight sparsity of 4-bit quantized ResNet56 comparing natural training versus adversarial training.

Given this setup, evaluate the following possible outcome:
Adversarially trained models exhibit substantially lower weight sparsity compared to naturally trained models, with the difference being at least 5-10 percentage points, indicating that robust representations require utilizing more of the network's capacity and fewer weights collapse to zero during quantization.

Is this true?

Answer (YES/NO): YES